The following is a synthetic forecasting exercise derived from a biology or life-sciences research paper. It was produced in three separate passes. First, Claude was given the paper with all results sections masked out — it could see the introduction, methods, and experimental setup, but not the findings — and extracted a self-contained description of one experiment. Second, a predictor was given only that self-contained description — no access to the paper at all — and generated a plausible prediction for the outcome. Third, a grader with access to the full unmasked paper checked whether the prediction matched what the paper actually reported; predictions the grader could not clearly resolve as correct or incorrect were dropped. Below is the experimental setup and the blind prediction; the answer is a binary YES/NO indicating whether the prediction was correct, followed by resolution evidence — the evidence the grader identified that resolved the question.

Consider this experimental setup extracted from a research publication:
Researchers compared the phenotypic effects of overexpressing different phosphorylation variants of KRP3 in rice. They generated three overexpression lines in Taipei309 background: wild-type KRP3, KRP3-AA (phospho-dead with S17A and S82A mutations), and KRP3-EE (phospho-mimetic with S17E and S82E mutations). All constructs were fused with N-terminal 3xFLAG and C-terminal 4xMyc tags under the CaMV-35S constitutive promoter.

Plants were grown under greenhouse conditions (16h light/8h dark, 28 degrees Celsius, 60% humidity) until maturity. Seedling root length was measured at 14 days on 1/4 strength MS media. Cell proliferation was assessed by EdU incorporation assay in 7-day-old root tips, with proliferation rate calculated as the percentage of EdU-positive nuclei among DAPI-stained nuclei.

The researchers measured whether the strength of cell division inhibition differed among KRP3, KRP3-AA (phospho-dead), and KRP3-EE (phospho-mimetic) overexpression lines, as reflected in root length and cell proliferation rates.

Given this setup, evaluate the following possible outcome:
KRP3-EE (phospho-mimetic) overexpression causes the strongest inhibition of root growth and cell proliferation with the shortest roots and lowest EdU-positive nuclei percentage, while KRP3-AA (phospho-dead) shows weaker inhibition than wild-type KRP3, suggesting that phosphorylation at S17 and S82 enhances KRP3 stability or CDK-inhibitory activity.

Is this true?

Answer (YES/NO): YES